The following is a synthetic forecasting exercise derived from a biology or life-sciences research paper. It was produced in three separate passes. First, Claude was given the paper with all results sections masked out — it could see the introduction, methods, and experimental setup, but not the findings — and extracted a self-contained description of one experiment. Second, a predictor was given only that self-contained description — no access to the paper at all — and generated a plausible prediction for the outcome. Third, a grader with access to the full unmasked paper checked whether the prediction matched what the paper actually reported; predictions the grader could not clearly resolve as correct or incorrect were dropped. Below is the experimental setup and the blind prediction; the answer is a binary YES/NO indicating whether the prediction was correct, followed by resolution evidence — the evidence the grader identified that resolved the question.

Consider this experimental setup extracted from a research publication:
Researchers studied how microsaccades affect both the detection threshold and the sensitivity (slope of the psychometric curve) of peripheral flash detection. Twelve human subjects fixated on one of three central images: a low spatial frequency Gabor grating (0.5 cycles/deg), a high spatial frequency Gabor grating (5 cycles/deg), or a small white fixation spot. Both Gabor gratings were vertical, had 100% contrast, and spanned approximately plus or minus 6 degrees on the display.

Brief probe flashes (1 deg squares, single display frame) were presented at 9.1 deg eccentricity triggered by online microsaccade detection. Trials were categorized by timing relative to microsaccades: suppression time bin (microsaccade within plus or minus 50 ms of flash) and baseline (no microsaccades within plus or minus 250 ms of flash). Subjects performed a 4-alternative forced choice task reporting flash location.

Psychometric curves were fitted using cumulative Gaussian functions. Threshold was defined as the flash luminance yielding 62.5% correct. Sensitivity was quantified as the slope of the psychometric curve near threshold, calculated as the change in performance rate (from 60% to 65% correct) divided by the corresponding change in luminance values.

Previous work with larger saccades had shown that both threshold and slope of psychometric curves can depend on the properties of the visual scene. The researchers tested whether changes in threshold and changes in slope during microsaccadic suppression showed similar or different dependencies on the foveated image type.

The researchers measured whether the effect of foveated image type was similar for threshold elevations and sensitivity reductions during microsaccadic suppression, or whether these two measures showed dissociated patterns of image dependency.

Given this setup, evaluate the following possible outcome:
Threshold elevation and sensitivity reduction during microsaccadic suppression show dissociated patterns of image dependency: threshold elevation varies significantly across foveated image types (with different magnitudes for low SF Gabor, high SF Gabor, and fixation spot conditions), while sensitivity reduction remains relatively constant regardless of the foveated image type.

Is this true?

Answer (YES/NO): YES